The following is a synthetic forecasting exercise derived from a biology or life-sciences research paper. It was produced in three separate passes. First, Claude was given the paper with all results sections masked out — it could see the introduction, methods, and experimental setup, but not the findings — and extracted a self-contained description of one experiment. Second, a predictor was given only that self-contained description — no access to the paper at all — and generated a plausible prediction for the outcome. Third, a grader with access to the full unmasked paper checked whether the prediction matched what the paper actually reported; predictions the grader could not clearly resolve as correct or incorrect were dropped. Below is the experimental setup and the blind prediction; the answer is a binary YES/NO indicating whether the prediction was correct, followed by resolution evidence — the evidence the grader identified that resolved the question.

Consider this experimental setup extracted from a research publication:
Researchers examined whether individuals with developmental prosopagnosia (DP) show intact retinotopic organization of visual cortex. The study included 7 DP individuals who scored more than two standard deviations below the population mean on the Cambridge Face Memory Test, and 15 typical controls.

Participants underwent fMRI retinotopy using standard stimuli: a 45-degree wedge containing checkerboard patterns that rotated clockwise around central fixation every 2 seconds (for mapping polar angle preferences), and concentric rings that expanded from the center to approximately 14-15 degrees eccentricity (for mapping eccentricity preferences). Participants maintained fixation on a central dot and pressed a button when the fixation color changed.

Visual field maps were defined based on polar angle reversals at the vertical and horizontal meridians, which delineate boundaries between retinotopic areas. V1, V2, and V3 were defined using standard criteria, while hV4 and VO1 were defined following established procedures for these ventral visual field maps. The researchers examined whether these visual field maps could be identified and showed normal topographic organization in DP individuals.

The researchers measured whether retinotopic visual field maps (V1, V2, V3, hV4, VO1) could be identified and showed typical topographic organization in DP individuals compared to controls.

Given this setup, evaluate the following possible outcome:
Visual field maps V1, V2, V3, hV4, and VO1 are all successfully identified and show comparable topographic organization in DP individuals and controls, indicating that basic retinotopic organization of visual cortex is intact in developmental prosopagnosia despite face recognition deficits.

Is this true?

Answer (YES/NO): YES